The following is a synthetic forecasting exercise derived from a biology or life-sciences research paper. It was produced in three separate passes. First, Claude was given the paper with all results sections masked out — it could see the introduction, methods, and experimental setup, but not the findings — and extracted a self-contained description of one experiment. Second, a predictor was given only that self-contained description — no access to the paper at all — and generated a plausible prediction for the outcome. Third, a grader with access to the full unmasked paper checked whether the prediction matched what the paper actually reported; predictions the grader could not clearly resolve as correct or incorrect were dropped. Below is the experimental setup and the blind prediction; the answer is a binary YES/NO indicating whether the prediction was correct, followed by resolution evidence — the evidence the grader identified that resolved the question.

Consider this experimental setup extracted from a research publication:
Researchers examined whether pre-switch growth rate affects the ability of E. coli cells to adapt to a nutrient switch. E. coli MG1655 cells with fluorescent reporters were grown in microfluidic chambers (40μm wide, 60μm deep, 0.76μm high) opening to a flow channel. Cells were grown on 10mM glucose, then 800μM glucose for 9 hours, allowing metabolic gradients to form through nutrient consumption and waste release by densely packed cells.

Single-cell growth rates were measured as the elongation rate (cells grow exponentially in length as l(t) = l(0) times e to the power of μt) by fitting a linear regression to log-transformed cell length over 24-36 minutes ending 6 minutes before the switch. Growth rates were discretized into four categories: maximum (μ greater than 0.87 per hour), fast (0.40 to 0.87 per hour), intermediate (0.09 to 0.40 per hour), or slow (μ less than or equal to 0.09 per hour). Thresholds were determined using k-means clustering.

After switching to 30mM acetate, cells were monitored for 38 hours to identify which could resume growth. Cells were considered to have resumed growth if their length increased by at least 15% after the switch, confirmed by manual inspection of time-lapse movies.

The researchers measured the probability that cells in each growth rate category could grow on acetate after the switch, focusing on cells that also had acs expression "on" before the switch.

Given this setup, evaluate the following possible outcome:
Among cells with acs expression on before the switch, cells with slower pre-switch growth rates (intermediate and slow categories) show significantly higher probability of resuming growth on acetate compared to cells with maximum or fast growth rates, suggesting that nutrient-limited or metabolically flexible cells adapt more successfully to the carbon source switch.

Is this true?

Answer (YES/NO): NO